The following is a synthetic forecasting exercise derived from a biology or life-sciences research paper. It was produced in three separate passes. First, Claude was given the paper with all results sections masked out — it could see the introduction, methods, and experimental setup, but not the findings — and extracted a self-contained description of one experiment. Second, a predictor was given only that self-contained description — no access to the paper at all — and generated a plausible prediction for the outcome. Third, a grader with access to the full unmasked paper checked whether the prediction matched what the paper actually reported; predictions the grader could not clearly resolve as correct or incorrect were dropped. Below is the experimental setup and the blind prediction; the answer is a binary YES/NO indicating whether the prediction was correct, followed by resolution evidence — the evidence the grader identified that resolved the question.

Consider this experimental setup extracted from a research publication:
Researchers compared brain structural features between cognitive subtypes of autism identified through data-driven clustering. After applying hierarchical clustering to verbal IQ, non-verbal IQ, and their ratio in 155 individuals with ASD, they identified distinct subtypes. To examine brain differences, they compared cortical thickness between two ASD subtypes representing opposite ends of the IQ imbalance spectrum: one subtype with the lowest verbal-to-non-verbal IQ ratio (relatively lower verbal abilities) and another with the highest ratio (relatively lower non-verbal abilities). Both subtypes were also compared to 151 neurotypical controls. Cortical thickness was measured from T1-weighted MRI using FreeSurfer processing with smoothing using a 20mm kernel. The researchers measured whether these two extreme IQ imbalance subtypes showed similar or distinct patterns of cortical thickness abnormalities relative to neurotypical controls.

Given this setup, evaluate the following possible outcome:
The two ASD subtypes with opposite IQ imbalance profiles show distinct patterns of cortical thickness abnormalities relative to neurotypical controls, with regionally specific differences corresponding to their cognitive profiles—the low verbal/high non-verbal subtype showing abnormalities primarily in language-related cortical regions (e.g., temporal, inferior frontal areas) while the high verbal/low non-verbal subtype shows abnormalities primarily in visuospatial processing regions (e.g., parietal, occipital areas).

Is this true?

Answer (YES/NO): NO